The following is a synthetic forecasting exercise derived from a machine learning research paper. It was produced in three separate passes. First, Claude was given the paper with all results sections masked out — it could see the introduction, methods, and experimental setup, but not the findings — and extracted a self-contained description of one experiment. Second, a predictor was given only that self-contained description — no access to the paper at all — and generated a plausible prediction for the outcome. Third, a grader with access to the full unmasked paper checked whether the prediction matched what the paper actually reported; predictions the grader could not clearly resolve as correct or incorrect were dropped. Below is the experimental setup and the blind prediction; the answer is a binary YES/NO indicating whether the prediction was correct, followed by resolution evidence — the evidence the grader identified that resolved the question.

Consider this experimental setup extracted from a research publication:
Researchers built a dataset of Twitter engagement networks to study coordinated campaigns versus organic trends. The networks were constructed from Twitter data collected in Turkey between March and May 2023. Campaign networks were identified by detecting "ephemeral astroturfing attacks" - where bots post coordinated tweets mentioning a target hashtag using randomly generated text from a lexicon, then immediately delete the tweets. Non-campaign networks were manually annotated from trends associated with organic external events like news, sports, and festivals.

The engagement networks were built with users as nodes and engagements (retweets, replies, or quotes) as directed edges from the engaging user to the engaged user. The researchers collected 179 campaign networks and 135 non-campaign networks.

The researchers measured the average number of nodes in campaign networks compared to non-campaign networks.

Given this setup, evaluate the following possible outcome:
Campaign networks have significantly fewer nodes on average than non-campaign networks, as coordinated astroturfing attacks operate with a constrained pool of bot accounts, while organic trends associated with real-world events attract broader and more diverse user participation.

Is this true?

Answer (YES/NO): YES